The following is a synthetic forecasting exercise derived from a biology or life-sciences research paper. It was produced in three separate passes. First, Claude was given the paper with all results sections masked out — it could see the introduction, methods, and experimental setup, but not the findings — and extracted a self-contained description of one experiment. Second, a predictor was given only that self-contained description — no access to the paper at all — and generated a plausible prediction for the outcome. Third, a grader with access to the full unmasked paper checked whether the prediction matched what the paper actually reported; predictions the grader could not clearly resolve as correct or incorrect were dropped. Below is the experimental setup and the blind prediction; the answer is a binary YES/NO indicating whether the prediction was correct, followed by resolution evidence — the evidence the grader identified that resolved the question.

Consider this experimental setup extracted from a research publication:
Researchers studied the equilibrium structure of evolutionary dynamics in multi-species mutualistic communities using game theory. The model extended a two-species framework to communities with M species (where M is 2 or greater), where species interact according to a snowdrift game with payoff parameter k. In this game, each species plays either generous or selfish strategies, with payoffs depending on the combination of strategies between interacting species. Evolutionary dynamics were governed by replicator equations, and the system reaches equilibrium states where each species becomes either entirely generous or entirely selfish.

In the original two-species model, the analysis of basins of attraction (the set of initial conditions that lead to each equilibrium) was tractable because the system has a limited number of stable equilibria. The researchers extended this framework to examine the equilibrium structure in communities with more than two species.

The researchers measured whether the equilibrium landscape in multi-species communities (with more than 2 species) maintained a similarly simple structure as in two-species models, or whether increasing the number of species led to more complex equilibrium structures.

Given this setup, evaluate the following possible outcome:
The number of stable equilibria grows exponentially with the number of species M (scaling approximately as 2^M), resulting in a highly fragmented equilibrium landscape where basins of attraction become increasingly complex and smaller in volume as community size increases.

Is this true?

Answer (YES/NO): NO